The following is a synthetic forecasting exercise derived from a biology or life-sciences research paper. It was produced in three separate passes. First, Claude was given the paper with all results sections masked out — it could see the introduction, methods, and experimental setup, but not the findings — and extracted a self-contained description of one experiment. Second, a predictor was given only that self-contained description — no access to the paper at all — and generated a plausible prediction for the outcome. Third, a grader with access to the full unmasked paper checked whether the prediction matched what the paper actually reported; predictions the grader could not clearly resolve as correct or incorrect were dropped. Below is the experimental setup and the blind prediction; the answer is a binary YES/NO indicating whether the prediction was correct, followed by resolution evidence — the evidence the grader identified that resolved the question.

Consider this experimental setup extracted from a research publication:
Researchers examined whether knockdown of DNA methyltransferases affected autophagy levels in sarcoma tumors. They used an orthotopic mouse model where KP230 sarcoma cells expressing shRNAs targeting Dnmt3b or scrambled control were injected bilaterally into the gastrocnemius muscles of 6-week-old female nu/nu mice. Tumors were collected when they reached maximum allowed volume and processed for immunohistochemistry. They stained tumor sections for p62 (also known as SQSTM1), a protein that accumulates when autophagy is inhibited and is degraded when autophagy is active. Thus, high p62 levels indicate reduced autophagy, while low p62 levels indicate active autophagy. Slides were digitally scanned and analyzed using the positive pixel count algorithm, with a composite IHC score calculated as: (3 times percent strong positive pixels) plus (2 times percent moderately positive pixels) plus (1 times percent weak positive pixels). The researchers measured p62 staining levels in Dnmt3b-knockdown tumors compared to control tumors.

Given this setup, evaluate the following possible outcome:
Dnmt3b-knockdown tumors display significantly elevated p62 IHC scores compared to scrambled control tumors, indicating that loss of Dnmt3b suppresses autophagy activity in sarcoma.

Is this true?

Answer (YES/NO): NO